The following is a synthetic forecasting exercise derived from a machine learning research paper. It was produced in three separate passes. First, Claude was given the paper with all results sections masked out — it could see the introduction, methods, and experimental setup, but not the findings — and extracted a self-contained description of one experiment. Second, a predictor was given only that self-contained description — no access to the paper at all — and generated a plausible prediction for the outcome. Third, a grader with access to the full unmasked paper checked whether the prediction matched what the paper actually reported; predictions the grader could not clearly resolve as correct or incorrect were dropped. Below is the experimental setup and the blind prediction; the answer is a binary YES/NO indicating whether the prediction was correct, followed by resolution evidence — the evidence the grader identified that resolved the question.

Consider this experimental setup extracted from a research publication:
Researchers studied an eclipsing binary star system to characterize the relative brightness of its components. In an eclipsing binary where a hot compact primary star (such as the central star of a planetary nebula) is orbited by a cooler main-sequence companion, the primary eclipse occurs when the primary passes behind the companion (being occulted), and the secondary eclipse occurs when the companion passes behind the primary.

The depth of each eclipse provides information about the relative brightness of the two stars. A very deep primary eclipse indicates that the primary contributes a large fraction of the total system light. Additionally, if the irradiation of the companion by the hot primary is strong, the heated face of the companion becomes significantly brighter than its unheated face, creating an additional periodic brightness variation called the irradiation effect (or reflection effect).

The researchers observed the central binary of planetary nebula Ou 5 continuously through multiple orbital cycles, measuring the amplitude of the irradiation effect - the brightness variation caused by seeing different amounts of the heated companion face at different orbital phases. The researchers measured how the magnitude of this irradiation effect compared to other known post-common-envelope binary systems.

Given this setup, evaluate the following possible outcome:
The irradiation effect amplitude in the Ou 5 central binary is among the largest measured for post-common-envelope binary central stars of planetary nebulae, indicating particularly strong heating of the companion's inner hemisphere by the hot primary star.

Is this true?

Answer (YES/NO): YES